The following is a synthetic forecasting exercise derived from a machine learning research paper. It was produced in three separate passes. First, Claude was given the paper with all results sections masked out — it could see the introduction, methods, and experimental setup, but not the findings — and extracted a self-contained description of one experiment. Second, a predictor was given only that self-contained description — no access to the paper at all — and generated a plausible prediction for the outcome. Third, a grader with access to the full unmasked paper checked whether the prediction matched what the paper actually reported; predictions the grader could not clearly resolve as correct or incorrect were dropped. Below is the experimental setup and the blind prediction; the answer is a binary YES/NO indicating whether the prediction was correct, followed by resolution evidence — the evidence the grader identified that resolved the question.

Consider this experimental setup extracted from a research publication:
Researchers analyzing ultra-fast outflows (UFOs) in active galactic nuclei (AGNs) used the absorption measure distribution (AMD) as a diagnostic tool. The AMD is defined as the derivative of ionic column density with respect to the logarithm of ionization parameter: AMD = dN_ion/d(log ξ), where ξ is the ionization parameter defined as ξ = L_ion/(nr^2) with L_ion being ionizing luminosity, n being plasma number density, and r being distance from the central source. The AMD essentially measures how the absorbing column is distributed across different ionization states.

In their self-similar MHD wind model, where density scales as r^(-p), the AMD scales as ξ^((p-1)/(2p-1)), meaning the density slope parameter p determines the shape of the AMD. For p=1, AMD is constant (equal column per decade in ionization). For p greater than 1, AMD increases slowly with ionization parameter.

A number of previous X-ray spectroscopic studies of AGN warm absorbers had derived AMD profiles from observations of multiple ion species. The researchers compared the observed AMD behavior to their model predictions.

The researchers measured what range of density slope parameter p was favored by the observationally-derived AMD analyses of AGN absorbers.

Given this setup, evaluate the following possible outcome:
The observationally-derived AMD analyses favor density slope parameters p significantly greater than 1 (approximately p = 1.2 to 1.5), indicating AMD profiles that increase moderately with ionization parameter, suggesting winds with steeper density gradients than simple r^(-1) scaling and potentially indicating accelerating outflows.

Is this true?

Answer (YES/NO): NO